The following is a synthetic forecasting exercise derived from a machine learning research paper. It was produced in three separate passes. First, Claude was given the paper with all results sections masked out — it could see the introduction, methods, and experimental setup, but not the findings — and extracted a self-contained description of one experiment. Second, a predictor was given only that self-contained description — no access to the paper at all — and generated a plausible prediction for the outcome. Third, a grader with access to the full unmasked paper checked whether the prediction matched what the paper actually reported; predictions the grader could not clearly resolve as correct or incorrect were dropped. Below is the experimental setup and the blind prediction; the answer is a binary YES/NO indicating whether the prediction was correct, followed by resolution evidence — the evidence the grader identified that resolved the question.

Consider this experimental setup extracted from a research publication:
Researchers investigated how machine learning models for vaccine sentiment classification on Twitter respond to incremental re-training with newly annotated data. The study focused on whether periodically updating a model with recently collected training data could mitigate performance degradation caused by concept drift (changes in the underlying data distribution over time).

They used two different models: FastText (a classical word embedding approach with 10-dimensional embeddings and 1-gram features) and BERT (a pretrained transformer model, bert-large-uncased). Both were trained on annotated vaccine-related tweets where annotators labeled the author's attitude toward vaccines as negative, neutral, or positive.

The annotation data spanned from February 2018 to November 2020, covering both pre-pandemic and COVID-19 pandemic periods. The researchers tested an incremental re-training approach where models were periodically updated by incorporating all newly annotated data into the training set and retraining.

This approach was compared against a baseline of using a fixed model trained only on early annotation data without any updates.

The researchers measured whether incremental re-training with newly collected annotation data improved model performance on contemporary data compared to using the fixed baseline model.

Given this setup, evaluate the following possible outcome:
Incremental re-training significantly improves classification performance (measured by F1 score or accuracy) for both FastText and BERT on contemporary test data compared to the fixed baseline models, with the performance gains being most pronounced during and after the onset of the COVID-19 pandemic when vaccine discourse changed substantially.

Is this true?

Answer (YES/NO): YES